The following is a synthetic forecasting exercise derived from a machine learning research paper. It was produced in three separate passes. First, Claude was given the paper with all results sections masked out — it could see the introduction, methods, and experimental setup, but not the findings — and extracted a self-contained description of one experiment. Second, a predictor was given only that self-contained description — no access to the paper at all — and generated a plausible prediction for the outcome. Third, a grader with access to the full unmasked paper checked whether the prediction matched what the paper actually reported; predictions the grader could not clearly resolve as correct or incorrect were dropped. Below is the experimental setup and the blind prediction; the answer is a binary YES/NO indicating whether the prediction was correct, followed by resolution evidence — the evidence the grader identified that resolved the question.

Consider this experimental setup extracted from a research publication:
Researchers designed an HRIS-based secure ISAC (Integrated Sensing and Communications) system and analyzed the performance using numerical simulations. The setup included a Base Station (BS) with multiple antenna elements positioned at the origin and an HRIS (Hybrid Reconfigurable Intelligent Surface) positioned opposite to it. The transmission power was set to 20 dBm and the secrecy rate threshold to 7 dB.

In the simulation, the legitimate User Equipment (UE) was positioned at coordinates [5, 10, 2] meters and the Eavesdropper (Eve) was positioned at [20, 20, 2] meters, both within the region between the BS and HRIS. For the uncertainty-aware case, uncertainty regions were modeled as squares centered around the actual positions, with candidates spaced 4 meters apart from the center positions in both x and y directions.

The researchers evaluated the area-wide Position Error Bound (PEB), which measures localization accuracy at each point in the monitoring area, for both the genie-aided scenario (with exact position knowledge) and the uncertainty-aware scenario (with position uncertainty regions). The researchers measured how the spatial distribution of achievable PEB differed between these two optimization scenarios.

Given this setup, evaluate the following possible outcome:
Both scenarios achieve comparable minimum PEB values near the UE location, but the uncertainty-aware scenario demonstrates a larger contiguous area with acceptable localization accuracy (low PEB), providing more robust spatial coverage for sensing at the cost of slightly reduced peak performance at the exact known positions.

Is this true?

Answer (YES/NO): NO